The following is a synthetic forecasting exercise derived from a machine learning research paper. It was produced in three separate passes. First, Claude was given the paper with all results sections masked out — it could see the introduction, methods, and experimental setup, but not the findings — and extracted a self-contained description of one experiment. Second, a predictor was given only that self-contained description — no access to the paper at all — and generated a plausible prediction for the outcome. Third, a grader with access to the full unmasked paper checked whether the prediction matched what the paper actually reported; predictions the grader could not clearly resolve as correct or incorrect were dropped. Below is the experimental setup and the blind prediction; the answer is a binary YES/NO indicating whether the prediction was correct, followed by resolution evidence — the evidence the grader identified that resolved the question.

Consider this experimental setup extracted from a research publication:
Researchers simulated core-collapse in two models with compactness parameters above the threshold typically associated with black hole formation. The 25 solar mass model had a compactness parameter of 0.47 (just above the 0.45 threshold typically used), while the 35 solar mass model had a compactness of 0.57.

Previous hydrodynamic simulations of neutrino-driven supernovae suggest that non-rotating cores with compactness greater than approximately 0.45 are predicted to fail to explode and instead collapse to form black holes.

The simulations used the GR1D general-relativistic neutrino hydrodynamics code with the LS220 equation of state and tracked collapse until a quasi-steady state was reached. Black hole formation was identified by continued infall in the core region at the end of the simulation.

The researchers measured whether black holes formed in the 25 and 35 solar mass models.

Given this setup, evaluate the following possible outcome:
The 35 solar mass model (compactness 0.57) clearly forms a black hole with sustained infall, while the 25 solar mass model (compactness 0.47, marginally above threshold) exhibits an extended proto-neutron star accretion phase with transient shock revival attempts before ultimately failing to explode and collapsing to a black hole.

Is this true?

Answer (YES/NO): NO